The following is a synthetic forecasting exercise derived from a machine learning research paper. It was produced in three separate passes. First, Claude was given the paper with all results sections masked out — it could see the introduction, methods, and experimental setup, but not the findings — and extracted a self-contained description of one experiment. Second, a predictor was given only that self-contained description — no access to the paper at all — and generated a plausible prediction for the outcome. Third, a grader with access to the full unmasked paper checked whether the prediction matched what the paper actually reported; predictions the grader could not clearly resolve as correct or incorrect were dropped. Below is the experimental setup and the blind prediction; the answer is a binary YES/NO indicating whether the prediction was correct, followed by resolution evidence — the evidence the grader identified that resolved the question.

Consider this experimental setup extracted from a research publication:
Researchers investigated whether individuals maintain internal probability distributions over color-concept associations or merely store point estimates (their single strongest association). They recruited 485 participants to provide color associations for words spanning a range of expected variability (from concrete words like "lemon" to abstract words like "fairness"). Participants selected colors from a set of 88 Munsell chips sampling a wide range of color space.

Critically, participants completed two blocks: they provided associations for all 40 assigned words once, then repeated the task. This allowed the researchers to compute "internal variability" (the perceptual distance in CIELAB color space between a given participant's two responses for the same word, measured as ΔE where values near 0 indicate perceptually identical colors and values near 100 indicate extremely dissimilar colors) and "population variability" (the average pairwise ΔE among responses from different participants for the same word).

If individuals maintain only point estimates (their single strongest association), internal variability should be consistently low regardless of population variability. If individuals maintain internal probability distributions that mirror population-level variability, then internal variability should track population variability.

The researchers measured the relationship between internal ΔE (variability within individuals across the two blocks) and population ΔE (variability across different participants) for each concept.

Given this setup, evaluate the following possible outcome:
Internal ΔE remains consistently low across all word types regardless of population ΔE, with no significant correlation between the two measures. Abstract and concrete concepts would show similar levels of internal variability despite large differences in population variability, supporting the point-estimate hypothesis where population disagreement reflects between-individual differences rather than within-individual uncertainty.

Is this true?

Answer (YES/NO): NO